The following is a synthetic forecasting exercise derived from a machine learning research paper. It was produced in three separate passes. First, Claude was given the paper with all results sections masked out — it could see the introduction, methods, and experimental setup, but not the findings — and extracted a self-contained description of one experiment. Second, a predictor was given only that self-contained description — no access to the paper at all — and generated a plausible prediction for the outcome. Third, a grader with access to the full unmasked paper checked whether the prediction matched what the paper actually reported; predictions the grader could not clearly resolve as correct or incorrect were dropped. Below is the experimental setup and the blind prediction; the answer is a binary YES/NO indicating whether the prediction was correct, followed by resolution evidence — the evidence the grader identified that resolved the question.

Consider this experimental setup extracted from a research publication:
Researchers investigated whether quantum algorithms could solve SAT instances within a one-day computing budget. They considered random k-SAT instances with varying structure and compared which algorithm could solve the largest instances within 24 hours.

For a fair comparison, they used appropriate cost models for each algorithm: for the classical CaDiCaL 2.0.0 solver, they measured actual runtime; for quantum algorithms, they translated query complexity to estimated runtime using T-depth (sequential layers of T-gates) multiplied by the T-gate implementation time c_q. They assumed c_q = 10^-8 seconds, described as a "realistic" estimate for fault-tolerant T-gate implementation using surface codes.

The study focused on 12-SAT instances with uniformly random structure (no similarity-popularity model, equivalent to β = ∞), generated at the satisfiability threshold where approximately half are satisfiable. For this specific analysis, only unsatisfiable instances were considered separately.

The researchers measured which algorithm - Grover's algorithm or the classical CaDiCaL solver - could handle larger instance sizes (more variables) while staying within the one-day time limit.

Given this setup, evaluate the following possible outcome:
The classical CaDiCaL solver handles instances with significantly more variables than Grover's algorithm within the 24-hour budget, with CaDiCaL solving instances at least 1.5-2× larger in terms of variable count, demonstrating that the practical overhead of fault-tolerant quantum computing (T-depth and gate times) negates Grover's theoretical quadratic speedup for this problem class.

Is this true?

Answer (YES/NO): NO